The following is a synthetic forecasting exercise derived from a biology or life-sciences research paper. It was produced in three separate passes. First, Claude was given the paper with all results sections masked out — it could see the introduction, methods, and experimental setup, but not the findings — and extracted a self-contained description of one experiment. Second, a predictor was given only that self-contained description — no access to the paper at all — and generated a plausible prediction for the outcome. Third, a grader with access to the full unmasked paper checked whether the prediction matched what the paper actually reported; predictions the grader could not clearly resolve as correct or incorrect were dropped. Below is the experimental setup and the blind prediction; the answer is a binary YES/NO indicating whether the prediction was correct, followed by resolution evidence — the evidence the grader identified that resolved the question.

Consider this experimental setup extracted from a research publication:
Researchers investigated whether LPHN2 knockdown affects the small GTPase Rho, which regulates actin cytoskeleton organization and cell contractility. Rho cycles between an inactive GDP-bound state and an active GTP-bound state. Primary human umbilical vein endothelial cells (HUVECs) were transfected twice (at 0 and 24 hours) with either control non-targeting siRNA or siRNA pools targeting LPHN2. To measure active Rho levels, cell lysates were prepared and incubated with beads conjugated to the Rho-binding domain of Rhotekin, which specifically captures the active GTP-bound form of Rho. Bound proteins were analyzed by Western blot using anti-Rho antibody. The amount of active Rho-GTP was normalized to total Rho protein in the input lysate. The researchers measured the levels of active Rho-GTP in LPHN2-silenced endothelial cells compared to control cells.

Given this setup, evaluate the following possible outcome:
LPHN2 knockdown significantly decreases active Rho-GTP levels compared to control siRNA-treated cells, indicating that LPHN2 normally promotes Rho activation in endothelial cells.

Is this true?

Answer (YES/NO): NO